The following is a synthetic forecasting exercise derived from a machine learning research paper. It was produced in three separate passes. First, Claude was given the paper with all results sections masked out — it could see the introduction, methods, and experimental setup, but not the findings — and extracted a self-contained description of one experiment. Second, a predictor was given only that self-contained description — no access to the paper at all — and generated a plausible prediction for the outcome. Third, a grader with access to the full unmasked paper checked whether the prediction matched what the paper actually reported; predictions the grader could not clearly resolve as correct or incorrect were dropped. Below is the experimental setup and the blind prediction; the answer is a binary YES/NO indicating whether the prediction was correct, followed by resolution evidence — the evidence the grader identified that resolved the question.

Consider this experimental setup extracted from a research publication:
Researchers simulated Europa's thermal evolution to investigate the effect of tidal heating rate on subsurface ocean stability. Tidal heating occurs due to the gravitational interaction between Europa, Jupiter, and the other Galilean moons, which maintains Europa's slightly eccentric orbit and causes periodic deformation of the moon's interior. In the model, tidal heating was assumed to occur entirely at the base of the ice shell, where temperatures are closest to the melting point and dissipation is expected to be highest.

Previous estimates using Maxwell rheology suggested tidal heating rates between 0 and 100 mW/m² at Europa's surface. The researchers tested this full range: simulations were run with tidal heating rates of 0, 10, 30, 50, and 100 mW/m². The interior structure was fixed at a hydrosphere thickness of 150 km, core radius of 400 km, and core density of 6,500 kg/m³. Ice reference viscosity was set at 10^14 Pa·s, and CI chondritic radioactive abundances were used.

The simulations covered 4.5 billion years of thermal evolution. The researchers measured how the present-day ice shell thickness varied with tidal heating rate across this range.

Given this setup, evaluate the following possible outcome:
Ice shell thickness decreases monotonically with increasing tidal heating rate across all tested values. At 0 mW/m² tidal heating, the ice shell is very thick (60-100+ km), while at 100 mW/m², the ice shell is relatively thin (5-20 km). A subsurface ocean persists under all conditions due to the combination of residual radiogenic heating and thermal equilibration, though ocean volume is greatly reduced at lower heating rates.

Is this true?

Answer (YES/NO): NO